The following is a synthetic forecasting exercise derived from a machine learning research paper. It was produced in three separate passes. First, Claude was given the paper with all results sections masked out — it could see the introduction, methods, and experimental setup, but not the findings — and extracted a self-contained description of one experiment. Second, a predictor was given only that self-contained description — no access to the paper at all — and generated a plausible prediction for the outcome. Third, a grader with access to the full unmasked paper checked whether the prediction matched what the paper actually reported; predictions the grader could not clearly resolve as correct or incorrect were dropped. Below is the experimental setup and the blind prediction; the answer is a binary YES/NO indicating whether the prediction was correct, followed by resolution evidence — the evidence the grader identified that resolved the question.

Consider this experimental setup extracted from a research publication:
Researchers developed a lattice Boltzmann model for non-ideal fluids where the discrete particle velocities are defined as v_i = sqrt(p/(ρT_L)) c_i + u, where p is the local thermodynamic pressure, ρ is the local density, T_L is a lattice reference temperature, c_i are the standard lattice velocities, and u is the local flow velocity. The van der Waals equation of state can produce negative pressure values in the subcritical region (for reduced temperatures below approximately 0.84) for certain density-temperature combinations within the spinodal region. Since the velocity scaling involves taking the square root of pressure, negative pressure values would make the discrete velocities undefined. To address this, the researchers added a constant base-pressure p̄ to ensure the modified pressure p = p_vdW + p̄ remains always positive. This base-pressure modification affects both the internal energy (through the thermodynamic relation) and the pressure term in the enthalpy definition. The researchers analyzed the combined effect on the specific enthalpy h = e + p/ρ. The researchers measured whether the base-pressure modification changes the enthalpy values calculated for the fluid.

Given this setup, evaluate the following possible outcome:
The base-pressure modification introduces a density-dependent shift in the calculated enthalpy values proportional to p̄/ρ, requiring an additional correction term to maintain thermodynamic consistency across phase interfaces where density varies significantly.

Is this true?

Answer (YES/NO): NO